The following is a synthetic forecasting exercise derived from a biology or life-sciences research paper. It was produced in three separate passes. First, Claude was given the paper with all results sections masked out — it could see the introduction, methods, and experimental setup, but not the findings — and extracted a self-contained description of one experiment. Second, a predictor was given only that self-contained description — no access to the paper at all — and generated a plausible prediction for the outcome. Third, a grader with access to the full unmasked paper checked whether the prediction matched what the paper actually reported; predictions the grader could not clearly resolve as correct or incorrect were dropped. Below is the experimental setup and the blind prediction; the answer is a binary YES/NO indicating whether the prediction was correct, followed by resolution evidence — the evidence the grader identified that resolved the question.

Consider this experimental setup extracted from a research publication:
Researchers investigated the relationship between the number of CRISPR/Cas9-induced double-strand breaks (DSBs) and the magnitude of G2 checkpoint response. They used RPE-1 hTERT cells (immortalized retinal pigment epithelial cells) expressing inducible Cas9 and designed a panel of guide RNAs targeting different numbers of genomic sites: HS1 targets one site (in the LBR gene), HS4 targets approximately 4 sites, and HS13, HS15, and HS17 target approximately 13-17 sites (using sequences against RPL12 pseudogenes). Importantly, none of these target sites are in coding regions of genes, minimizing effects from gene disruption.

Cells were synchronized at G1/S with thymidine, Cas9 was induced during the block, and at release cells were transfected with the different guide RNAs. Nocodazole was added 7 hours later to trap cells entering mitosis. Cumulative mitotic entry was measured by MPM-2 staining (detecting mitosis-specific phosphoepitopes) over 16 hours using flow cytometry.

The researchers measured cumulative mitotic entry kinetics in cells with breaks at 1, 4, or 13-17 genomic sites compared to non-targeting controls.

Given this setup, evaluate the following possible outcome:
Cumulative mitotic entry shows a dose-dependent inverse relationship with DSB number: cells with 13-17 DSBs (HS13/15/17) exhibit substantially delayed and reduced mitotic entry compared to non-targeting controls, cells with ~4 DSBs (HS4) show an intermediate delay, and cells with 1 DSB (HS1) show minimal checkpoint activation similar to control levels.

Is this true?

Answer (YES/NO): NO